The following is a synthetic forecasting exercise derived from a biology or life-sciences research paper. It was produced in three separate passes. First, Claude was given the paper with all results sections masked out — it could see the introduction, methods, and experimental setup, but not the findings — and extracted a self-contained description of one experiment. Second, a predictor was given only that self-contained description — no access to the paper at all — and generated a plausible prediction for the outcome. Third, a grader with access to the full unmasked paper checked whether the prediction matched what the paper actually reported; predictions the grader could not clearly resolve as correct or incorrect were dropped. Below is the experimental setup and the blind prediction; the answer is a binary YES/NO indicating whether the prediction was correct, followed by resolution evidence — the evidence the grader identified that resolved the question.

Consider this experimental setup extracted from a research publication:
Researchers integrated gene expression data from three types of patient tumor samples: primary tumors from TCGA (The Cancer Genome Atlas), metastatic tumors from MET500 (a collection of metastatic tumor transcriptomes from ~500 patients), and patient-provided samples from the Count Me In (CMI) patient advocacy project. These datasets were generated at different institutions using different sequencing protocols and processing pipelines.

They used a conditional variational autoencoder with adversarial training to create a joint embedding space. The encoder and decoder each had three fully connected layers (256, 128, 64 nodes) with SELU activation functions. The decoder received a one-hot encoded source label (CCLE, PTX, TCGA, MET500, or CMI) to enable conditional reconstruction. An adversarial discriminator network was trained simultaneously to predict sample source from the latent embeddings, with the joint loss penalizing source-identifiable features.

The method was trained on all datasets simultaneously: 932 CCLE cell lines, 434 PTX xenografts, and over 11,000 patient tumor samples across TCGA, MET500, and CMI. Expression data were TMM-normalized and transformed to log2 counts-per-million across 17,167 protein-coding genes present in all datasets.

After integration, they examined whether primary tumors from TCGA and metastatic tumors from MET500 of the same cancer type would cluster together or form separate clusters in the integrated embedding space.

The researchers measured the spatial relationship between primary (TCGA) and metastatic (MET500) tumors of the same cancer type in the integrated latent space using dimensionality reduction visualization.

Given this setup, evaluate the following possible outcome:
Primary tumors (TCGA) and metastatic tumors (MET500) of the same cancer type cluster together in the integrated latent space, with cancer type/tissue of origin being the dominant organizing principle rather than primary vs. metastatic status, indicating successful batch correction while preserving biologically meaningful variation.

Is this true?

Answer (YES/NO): YES